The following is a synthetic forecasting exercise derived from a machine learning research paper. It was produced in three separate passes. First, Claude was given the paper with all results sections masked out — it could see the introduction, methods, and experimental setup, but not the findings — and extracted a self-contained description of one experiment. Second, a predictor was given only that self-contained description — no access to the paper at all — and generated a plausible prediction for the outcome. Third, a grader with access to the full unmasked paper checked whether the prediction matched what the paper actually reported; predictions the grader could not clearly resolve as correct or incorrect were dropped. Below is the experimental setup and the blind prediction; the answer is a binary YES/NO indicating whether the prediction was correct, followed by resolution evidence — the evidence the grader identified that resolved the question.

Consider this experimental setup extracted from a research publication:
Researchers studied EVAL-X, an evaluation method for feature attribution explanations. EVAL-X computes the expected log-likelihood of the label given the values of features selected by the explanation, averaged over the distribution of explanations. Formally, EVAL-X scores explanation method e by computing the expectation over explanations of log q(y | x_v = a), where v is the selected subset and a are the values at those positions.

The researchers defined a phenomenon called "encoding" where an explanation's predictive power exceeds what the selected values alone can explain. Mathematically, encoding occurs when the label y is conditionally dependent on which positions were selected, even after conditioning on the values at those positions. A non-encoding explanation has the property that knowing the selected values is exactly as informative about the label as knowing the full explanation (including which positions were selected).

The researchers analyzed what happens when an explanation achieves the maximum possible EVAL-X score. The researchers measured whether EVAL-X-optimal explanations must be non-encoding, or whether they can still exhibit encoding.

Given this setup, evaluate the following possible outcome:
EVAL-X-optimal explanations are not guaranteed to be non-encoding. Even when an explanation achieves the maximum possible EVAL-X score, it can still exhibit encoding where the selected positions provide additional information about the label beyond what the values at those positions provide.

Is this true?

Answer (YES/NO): NO